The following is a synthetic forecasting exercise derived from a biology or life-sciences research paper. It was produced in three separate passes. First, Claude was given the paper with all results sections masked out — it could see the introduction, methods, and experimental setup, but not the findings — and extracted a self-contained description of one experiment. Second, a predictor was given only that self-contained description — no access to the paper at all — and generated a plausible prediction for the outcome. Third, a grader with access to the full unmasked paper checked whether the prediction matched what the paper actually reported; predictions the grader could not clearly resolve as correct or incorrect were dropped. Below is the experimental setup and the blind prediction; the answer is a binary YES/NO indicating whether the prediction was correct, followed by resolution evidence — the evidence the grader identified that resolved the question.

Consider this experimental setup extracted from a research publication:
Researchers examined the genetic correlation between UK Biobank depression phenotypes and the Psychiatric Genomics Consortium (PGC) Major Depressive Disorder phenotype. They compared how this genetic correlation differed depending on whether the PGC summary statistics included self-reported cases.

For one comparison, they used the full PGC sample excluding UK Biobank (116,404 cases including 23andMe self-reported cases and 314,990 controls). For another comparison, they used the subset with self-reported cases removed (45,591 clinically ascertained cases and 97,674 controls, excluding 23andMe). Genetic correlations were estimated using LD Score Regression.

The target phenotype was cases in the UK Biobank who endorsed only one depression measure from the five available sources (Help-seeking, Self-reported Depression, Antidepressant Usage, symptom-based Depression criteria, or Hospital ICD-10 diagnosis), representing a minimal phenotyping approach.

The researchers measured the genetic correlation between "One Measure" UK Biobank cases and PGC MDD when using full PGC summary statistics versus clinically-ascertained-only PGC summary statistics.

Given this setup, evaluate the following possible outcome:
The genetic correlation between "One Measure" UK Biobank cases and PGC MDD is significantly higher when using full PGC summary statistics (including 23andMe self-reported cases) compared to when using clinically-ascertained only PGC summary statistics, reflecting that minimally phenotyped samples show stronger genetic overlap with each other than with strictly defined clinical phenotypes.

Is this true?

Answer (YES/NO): NO